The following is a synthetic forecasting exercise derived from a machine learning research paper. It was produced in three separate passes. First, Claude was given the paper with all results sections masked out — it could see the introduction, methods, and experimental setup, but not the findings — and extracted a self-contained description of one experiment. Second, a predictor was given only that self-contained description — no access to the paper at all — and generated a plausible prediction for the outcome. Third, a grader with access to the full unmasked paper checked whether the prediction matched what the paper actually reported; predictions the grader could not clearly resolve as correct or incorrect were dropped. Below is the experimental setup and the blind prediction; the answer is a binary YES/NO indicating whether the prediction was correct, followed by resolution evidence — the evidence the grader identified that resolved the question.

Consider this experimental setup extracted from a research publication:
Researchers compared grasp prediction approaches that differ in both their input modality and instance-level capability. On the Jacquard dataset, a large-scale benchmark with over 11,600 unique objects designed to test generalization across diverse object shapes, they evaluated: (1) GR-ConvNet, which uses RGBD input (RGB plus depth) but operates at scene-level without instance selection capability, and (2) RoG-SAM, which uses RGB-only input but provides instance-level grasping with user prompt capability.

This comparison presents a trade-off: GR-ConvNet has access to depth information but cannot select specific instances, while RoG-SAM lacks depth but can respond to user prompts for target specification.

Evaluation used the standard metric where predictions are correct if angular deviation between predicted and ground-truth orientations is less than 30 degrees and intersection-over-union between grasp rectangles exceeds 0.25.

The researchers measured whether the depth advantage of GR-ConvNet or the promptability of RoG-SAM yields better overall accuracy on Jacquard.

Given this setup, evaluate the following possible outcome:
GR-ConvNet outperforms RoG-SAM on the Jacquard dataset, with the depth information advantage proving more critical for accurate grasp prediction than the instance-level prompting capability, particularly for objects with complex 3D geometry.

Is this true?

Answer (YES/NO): NO